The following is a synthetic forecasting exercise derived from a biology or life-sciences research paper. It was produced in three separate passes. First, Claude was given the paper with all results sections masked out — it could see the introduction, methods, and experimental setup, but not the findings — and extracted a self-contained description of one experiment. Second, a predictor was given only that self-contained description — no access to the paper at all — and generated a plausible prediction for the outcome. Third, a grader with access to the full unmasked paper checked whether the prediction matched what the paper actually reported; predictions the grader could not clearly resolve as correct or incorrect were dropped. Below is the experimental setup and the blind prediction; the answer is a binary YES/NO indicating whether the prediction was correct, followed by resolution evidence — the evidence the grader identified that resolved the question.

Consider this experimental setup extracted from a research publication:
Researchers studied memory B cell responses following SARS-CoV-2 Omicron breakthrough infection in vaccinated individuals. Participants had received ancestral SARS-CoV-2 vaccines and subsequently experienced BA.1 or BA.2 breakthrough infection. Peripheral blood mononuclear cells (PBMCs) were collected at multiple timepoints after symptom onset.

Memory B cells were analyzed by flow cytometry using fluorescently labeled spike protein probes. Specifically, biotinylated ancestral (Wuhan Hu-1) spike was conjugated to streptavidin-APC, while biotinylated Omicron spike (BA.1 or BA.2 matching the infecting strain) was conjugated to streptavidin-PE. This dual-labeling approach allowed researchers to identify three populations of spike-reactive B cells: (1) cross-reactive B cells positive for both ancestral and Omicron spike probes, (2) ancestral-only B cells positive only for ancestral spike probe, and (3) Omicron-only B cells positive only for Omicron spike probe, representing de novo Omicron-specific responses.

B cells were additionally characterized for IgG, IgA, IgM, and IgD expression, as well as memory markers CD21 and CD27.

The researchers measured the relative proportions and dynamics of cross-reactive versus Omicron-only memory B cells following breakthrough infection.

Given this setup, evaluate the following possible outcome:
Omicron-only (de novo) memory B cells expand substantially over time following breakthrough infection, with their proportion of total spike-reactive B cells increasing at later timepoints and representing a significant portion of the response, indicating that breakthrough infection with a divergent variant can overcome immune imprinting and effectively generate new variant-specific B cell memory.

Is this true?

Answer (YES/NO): NO